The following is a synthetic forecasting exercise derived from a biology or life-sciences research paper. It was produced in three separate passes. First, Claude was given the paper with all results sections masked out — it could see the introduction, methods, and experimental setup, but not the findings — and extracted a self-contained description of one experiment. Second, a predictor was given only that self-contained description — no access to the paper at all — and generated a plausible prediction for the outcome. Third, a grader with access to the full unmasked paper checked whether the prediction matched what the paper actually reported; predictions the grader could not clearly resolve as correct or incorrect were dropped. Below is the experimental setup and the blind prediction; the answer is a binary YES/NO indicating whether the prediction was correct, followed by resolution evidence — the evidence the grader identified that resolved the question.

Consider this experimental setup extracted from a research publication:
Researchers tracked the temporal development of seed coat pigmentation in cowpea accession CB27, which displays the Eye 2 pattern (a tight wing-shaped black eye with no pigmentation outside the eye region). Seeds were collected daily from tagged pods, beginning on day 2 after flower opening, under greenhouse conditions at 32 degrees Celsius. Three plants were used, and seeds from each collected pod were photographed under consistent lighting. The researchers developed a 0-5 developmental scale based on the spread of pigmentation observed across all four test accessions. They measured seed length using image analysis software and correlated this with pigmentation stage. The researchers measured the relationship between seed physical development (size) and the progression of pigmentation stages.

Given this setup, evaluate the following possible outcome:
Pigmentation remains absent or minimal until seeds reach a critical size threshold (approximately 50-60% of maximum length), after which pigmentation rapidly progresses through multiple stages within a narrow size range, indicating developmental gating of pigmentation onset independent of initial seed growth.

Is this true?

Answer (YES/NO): NO